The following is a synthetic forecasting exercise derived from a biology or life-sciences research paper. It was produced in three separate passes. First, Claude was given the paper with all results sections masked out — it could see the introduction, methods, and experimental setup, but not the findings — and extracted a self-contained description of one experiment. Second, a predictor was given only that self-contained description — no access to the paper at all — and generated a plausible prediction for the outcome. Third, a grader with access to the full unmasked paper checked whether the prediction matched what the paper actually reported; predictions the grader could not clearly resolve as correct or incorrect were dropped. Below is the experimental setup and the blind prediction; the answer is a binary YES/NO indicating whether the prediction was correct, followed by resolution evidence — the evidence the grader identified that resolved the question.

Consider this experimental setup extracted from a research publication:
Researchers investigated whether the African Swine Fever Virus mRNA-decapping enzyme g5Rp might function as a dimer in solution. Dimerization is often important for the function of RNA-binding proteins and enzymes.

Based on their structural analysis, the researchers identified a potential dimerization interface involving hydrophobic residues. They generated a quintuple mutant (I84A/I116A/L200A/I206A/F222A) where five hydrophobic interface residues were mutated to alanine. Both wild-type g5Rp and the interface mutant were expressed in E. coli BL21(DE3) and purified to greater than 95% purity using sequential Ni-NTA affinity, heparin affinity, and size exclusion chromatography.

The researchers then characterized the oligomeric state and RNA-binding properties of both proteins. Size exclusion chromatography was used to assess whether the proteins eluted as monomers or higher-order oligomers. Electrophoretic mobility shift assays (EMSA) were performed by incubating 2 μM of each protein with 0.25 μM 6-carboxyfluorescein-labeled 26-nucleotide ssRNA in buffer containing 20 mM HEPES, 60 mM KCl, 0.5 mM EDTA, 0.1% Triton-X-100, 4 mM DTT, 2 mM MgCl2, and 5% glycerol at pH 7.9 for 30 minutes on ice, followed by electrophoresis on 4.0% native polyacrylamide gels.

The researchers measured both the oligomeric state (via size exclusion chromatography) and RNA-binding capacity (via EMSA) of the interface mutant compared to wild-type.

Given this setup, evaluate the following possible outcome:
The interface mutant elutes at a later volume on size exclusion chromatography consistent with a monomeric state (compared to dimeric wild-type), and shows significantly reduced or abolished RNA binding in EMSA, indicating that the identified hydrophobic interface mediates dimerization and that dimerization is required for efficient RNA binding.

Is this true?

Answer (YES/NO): YES